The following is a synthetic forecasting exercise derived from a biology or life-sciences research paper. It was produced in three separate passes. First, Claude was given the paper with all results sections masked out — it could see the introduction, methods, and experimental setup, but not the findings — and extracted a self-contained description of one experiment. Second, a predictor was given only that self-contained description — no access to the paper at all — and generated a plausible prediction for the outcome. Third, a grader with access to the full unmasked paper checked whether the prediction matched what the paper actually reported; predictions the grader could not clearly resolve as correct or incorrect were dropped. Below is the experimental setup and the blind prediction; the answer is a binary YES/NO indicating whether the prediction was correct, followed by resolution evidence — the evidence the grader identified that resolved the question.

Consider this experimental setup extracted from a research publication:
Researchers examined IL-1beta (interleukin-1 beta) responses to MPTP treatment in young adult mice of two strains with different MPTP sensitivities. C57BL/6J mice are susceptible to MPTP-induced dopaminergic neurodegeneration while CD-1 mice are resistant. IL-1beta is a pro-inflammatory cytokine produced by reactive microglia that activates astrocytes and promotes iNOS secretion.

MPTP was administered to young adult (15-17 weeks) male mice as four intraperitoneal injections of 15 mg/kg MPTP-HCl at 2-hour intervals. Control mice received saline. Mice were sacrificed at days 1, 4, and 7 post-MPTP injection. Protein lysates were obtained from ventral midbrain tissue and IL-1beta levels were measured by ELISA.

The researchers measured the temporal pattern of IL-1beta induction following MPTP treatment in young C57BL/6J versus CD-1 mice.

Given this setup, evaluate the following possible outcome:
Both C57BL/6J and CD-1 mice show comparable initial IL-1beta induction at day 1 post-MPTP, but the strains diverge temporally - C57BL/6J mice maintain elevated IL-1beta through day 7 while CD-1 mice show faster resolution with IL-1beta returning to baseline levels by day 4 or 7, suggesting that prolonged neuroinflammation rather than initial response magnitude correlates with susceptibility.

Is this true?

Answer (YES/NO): NO